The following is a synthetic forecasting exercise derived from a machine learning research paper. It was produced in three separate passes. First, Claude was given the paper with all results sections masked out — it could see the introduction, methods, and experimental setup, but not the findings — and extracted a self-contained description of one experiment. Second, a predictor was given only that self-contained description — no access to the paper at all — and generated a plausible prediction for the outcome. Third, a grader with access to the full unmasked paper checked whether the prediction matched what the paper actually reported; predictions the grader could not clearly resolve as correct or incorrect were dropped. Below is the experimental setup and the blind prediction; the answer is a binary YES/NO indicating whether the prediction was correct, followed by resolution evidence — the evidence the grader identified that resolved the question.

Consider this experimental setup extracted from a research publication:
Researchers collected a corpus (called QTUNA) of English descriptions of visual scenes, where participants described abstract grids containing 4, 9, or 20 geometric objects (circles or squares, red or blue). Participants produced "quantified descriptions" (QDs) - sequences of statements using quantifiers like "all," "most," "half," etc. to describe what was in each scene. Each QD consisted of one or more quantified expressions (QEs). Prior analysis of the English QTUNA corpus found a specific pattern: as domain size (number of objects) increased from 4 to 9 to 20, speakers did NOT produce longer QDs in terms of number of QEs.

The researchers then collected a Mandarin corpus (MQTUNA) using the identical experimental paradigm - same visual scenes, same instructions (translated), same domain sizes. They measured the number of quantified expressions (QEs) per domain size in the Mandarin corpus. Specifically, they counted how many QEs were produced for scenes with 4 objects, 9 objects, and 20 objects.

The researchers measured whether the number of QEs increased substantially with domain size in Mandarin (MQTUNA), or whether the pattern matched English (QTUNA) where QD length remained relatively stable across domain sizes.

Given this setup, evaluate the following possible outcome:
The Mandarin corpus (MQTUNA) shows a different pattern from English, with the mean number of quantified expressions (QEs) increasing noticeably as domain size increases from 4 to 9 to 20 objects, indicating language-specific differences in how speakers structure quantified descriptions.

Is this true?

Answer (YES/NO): NO